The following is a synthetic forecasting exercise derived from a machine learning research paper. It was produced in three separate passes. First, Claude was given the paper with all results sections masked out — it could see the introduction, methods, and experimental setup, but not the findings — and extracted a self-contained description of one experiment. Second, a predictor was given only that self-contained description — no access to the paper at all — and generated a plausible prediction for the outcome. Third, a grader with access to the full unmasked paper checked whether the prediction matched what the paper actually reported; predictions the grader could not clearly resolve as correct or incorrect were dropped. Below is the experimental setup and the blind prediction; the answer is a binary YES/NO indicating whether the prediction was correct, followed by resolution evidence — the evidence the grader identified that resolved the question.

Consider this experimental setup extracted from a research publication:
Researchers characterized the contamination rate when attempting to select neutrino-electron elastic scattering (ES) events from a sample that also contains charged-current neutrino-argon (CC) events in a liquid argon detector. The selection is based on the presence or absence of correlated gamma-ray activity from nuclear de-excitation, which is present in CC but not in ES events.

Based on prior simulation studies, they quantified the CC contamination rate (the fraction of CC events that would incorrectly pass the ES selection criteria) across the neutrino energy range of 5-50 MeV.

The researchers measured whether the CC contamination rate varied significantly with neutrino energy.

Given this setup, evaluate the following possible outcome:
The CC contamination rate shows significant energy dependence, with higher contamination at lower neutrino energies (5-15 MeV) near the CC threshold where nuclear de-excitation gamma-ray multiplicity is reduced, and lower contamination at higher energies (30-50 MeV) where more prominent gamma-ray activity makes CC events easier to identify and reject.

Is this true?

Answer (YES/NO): NO